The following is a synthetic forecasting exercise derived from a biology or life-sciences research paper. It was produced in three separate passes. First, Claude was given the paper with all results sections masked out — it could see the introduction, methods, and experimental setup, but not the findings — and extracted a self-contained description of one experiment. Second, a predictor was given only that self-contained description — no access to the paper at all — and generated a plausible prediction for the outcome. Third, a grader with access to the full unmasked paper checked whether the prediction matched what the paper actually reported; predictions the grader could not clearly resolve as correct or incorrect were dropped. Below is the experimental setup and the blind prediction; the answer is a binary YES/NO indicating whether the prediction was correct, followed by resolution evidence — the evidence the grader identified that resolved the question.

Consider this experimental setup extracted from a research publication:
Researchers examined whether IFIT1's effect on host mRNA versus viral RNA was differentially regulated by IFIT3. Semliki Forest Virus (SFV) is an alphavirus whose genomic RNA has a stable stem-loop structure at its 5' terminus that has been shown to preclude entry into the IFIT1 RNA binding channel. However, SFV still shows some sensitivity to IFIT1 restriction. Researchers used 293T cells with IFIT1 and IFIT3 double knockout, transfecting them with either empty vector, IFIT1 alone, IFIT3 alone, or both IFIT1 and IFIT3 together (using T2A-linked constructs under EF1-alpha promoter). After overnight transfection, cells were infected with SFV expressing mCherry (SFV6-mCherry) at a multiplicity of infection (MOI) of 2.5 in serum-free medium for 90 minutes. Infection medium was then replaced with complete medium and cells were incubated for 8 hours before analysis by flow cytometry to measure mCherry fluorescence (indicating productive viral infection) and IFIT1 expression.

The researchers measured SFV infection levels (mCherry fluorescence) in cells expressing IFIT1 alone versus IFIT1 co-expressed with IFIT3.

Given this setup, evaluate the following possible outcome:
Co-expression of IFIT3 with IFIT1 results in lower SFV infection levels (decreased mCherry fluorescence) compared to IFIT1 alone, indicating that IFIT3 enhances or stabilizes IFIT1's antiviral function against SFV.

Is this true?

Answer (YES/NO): NO